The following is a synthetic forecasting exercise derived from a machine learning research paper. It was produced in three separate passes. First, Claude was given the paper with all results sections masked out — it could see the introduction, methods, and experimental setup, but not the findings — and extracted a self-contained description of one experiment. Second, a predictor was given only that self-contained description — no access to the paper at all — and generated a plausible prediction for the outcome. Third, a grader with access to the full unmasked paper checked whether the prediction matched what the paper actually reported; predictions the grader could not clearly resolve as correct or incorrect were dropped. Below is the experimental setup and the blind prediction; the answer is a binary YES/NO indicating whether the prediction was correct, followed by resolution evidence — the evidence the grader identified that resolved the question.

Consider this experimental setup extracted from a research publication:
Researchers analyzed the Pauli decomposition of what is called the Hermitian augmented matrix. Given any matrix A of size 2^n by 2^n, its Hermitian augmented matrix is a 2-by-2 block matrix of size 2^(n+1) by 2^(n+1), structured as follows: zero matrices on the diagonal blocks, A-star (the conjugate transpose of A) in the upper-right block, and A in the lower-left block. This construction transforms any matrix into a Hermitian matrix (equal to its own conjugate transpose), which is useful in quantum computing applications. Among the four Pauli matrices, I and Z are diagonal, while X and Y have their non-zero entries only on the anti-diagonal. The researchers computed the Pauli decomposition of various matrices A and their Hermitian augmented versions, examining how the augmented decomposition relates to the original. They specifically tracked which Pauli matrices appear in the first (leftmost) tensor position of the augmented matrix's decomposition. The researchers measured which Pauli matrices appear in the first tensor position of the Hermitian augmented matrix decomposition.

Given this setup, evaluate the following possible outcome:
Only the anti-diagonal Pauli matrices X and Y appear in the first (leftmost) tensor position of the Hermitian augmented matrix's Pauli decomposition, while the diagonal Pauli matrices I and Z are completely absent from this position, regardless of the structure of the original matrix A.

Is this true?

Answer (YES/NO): YES